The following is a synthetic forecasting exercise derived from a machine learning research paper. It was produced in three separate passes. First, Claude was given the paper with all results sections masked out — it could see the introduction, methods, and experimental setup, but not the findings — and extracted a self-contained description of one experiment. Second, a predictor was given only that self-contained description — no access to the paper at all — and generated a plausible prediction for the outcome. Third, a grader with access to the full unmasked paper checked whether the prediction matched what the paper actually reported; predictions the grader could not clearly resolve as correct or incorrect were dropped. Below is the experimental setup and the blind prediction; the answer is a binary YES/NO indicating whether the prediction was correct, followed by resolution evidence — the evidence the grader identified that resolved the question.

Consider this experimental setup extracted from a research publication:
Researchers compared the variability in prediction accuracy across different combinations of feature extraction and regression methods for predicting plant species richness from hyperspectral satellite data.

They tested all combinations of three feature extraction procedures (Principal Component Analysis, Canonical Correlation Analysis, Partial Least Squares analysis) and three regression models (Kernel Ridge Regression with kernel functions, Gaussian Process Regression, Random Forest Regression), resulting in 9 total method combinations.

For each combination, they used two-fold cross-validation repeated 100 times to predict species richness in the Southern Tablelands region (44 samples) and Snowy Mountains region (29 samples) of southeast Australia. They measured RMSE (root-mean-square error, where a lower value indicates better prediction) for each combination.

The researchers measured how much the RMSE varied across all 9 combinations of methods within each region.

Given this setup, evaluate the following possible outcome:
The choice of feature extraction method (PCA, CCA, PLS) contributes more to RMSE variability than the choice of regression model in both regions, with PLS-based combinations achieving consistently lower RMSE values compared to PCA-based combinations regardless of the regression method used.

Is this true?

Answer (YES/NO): NO